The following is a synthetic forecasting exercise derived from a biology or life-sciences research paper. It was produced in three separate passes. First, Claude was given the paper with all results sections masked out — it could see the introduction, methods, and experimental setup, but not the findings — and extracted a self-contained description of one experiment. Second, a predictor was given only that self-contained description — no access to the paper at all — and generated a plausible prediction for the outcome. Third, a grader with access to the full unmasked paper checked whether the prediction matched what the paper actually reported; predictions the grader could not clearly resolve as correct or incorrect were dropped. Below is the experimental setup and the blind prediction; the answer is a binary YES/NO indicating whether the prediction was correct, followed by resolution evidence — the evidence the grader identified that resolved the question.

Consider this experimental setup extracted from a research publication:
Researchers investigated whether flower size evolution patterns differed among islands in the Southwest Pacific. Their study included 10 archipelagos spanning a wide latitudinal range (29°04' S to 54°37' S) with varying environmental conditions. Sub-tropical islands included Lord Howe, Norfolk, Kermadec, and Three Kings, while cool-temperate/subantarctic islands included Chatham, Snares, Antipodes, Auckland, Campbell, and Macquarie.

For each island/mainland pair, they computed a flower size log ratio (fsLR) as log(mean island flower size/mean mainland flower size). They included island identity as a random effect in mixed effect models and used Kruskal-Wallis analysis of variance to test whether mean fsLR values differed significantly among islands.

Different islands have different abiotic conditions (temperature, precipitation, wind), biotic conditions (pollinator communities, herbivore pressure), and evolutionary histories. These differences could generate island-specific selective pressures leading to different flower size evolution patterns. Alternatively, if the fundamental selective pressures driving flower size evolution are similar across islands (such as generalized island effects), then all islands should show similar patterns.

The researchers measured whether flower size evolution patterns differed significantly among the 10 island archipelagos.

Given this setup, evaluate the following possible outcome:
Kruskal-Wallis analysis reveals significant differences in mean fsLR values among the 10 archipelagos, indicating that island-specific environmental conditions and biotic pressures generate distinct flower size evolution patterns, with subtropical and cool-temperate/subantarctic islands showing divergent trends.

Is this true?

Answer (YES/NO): NO